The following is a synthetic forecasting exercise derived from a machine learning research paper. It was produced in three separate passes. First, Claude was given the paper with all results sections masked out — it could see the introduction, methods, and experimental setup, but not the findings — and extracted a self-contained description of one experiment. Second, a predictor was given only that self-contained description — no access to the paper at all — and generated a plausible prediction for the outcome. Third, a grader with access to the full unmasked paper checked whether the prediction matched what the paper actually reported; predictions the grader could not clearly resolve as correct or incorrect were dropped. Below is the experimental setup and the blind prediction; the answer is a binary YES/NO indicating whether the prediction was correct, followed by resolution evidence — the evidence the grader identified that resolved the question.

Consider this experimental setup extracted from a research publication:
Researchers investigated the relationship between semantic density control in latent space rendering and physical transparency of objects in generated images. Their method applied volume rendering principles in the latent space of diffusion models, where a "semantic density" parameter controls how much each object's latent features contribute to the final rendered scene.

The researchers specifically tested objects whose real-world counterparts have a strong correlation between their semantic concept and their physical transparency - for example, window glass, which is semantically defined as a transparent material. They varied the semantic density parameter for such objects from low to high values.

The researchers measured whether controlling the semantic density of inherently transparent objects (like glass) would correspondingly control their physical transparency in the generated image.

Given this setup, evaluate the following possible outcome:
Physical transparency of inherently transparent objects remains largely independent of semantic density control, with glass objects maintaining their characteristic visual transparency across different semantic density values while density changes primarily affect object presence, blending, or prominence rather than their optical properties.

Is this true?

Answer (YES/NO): NO